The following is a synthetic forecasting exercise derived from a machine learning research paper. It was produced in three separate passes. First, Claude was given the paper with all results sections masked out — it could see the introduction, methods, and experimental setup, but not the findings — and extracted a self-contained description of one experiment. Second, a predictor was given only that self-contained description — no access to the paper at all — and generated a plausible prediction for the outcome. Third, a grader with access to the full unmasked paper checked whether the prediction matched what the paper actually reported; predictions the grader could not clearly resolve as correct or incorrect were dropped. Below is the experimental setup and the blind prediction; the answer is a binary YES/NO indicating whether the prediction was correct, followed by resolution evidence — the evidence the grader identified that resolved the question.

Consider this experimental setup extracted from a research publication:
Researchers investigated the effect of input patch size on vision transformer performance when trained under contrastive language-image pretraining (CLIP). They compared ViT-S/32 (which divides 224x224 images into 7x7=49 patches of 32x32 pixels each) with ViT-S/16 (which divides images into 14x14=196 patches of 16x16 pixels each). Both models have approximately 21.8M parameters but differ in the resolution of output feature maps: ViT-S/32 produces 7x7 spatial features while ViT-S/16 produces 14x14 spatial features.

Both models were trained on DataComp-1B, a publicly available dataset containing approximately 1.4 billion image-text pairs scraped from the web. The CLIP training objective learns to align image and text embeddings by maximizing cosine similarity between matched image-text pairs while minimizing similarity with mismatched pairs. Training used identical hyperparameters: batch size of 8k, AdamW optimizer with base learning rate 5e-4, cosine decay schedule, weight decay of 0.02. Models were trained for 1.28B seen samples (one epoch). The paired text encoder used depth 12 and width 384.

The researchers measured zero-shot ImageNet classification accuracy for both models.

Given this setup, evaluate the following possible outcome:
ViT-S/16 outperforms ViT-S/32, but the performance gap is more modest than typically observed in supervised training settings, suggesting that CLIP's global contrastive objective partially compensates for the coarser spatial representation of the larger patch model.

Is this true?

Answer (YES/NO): NO